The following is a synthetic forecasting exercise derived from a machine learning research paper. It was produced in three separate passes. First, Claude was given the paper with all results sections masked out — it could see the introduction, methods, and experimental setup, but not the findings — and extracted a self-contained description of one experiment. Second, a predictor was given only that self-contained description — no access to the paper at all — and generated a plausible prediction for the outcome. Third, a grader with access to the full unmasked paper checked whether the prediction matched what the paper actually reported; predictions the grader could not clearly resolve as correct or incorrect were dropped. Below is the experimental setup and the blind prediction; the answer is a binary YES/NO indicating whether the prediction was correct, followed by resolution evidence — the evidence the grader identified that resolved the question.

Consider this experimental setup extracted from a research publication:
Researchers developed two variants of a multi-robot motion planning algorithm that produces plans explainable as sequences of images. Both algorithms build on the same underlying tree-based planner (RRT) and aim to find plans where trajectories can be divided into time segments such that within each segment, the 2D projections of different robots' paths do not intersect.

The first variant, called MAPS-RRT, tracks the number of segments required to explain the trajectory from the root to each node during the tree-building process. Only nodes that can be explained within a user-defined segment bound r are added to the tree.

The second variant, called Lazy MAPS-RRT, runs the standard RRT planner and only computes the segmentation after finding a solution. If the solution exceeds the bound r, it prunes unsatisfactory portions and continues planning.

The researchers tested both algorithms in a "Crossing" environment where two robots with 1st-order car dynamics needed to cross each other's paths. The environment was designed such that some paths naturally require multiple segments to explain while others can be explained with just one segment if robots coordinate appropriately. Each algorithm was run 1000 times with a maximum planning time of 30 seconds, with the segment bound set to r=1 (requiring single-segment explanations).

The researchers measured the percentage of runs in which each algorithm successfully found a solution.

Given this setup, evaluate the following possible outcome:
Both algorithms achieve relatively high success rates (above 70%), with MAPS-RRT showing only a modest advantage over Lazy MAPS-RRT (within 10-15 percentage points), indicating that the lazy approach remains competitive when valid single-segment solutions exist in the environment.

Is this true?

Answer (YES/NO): NO